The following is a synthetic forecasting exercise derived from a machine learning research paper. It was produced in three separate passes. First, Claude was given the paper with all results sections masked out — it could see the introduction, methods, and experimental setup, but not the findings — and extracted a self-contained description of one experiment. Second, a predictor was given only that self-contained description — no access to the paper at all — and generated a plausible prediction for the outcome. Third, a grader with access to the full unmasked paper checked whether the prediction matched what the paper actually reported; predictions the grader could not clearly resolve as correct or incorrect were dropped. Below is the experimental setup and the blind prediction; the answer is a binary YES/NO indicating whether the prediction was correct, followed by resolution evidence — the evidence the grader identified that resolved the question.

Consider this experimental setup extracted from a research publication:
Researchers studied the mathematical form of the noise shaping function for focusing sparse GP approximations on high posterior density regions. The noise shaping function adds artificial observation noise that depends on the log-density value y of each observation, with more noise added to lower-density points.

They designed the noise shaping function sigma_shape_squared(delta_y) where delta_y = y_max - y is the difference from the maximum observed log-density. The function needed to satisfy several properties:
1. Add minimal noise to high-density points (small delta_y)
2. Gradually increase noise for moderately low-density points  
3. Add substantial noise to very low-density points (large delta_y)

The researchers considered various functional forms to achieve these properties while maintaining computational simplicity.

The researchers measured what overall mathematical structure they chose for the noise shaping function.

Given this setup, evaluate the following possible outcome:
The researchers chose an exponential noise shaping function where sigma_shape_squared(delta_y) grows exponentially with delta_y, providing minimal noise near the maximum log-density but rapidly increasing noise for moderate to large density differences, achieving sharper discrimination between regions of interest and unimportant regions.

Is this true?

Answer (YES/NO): NO